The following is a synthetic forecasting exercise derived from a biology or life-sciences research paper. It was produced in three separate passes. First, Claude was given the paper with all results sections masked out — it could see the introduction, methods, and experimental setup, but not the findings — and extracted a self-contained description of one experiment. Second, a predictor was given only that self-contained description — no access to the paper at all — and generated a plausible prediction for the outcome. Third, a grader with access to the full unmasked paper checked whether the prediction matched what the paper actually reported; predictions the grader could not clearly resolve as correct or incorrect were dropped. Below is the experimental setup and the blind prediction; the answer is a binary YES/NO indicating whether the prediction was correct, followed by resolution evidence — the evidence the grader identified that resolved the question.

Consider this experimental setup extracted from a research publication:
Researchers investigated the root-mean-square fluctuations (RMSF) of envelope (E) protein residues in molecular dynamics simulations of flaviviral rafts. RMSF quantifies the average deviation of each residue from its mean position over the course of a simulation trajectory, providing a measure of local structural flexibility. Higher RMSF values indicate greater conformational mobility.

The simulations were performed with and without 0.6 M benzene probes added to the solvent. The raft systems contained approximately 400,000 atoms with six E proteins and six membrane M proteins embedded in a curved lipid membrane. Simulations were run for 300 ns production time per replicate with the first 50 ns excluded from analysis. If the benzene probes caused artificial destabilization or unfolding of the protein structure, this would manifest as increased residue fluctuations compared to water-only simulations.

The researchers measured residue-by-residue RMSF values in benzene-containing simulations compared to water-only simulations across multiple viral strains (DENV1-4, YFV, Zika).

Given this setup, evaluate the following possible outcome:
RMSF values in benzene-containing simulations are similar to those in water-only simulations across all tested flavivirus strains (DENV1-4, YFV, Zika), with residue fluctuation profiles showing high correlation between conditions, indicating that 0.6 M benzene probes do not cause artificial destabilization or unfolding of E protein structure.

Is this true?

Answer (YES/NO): YES